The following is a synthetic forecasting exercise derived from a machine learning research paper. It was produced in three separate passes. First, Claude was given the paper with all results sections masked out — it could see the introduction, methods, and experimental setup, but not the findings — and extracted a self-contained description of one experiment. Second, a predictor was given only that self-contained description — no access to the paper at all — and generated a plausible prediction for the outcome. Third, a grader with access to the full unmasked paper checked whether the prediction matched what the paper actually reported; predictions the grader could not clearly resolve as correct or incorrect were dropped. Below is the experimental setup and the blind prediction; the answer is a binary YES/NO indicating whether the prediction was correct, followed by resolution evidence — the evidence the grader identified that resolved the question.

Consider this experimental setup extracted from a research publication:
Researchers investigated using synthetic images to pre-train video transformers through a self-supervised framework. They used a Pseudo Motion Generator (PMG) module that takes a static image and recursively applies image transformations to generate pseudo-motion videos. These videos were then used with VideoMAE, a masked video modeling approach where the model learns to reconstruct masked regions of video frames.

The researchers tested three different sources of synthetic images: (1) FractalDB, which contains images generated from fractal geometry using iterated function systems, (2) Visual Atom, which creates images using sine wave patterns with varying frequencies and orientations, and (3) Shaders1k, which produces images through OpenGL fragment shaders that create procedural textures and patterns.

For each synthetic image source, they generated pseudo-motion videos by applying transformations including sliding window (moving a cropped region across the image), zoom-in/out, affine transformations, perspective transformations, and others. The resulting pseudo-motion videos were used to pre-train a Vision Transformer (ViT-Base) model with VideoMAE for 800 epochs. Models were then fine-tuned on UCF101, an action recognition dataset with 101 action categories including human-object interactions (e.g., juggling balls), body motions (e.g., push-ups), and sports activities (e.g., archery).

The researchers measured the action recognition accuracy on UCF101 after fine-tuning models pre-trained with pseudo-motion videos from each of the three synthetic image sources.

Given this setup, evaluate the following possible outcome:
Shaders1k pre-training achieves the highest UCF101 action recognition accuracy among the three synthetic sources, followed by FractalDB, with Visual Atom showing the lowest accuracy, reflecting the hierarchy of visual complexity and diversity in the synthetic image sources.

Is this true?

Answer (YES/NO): NO